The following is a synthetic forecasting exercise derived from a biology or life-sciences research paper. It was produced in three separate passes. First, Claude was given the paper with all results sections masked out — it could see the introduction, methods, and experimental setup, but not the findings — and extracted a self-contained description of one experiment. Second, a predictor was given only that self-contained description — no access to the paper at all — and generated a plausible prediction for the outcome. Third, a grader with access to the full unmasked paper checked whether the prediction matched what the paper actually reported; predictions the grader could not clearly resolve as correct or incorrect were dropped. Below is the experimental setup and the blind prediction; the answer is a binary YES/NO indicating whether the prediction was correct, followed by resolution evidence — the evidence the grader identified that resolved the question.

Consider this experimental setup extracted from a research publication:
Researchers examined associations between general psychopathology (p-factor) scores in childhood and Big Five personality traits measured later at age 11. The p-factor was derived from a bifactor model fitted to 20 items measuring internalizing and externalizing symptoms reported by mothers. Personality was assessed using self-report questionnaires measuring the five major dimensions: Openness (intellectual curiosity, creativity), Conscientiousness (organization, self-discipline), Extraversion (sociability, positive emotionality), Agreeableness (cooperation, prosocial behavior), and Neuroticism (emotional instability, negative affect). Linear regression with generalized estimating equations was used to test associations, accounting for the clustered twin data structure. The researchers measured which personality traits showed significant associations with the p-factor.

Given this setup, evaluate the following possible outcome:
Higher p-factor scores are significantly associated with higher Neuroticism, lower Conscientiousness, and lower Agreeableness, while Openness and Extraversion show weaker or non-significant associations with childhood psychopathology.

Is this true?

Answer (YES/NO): YES